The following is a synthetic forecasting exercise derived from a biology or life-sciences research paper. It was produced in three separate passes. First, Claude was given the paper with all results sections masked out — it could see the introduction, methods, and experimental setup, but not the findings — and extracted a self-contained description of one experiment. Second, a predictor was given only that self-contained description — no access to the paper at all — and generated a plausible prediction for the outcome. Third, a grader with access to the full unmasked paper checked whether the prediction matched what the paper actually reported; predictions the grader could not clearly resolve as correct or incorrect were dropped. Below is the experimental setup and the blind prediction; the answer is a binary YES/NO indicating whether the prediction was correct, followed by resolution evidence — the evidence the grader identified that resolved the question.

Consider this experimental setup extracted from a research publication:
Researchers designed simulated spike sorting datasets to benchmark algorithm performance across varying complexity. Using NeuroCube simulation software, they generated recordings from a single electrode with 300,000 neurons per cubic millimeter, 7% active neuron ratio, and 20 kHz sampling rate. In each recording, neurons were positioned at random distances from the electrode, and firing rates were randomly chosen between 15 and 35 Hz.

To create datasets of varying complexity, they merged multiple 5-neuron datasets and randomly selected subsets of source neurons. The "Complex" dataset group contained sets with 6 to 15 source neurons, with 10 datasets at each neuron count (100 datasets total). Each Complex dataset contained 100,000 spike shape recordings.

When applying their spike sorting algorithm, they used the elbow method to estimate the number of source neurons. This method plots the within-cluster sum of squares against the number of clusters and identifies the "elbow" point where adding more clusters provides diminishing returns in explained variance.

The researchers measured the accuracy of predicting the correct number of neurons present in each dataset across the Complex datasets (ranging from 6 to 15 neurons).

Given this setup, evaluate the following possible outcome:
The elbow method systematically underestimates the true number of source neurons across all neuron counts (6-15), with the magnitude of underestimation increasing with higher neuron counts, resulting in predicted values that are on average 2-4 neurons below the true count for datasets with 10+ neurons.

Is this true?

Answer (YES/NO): NO